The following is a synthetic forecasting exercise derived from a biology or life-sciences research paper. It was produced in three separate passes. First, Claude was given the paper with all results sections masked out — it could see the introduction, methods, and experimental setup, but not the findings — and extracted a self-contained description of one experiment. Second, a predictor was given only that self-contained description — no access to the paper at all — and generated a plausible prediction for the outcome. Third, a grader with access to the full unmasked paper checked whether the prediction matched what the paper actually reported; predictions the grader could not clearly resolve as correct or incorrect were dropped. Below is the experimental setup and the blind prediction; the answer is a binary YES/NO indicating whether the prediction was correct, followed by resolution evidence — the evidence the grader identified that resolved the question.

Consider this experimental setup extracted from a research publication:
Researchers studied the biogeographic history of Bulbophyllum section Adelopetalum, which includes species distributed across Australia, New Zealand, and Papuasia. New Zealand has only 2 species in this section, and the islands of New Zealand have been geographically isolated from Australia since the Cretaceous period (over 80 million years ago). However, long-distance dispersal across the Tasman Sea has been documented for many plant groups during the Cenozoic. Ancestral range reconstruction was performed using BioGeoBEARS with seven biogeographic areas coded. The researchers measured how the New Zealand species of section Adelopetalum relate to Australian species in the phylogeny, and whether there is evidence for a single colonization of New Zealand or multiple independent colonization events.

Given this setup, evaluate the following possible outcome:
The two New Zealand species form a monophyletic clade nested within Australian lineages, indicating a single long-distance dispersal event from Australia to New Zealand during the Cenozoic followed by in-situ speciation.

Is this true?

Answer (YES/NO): NO